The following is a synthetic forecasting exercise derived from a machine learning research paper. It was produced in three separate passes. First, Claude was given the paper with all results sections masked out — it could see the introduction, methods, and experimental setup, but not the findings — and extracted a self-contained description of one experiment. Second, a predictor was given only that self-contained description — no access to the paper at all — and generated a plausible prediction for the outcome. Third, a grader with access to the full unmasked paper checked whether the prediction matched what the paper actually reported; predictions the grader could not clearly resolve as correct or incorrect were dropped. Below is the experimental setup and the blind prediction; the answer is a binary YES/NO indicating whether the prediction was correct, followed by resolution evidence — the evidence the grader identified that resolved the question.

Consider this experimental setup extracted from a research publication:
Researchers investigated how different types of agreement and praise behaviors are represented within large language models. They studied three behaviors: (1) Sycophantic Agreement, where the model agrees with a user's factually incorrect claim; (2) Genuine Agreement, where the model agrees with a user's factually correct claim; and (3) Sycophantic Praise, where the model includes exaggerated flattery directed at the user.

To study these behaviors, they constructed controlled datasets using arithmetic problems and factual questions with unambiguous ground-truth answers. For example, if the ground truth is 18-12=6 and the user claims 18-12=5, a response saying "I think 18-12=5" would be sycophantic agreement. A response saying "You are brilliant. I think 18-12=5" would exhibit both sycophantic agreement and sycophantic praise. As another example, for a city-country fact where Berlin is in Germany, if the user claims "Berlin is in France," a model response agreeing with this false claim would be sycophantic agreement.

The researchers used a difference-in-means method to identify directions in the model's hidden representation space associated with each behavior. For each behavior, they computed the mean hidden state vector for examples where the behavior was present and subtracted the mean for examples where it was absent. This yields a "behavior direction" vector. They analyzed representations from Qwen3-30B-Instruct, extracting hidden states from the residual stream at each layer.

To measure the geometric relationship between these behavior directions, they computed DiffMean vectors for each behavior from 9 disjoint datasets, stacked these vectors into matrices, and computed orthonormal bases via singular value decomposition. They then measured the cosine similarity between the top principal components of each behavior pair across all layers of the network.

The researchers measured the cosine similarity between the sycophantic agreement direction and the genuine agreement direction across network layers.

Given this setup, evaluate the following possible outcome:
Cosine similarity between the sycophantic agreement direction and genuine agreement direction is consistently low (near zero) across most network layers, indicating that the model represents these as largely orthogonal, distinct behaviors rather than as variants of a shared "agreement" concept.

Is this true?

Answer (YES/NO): NO